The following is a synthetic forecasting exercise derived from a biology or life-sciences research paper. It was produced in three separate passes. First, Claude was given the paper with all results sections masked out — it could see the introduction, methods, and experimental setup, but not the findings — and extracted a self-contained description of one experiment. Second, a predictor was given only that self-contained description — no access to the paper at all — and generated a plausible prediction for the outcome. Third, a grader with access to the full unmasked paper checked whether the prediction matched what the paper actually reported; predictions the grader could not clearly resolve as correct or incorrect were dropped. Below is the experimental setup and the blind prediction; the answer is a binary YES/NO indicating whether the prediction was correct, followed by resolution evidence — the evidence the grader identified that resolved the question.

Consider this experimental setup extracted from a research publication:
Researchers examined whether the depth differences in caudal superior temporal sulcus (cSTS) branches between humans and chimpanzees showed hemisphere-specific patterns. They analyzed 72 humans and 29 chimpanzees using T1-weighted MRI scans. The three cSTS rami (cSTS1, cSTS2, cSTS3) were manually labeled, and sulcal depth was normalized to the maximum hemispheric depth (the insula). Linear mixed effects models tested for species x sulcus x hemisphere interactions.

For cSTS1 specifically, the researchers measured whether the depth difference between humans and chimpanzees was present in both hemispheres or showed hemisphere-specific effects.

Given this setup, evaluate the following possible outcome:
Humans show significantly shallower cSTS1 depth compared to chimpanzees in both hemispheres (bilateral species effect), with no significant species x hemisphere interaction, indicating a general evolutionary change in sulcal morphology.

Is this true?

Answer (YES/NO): NO